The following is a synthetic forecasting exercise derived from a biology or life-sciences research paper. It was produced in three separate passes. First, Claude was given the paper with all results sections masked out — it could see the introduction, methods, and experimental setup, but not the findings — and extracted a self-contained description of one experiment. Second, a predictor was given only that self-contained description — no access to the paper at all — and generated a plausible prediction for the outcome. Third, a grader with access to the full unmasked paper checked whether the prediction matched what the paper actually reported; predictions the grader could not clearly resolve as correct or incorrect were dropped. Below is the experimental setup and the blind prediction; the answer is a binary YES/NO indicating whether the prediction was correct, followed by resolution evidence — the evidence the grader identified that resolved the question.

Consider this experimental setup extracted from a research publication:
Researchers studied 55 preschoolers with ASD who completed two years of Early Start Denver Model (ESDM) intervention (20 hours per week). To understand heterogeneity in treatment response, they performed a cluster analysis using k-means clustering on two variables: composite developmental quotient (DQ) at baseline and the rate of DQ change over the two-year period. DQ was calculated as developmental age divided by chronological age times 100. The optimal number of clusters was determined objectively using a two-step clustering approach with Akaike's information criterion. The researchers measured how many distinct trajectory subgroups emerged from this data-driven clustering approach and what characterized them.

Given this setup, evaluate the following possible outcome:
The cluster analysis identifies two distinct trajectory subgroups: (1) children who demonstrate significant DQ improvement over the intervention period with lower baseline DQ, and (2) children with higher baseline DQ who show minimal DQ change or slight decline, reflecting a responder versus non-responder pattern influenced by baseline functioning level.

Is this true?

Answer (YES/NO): NO